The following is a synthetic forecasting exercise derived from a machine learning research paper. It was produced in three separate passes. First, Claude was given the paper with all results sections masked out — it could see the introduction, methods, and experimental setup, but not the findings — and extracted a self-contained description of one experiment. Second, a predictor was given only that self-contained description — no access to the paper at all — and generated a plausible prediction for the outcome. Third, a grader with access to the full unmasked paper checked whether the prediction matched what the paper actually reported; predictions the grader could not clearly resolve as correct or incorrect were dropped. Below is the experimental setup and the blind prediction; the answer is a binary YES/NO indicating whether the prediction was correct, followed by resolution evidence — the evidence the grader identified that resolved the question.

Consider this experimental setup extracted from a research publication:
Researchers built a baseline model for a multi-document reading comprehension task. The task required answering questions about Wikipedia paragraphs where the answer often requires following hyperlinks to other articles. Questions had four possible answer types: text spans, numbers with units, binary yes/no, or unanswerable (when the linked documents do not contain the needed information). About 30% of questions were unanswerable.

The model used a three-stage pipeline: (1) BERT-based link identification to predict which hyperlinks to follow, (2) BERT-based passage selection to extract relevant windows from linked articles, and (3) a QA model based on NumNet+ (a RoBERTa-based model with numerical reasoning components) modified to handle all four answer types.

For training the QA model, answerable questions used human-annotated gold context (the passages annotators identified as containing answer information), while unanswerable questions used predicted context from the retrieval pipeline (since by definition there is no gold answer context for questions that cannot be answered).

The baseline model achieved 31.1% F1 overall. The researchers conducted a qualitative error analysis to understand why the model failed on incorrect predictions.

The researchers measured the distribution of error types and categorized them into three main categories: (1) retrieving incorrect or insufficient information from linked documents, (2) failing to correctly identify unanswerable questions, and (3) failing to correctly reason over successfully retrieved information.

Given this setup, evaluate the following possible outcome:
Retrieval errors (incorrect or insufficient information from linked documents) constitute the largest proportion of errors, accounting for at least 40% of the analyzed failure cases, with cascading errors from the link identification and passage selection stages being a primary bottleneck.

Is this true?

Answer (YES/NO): NO